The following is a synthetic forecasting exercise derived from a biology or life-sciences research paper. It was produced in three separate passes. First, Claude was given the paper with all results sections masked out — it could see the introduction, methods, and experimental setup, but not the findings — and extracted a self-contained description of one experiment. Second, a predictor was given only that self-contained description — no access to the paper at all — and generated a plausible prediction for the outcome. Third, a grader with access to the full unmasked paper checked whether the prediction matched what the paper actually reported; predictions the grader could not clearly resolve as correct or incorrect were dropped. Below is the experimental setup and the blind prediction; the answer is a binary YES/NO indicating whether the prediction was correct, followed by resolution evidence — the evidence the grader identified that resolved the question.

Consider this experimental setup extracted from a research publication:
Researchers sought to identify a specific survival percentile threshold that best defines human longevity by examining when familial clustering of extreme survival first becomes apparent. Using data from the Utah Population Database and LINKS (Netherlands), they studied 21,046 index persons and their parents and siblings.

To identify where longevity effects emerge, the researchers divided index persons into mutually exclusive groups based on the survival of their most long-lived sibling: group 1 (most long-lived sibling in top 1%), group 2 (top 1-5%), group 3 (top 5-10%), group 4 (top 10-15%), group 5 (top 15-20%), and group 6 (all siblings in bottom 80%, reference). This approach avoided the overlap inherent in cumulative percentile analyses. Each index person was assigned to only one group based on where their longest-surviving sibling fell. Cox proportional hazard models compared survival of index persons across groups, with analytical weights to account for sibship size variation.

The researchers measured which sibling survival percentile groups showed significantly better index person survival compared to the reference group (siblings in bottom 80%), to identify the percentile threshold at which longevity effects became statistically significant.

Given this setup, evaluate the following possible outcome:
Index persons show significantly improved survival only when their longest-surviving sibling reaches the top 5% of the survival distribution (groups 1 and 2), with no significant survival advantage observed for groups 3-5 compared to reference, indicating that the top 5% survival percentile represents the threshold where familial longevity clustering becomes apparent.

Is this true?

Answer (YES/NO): NO